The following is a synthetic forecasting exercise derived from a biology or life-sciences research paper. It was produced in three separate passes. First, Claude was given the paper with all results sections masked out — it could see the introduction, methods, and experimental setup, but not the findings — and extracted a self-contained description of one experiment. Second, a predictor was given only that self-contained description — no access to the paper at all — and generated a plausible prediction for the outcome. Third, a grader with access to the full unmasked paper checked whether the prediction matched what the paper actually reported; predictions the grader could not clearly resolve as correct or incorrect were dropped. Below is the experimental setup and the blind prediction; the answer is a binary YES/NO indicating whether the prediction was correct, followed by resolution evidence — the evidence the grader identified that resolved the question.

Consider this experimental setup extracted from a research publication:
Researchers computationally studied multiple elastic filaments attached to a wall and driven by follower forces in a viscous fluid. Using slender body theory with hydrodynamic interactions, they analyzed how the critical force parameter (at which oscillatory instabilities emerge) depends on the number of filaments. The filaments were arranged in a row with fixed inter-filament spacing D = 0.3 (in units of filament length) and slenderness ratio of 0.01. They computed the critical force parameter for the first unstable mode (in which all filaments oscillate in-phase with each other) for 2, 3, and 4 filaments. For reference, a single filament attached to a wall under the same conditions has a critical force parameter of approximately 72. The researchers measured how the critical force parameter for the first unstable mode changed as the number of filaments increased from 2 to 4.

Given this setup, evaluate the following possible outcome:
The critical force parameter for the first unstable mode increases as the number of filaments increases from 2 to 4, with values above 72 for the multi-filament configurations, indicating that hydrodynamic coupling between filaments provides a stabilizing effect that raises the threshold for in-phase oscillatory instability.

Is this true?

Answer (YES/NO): NO